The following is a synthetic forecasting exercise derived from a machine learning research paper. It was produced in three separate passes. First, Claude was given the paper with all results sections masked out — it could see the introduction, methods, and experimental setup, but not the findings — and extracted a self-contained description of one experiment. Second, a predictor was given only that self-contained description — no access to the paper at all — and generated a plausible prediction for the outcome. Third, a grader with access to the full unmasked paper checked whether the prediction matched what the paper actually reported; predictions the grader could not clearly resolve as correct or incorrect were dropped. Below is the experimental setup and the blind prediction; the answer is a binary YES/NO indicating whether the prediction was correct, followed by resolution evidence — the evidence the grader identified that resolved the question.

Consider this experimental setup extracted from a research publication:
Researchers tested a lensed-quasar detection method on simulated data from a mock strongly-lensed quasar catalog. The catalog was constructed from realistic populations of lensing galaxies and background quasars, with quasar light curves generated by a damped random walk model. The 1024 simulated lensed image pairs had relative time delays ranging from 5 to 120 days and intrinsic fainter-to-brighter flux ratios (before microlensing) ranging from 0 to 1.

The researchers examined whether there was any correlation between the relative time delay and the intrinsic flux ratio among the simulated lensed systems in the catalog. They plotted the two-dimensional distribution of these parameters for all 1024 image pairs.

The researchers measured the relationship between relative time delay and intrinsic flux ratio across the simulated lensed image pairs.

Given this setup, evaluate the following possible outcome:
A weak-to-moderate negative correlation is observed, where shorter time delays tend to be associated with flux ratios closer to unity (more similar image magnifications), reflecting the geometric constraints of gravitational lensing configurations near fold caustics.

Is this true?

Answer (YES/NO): NO